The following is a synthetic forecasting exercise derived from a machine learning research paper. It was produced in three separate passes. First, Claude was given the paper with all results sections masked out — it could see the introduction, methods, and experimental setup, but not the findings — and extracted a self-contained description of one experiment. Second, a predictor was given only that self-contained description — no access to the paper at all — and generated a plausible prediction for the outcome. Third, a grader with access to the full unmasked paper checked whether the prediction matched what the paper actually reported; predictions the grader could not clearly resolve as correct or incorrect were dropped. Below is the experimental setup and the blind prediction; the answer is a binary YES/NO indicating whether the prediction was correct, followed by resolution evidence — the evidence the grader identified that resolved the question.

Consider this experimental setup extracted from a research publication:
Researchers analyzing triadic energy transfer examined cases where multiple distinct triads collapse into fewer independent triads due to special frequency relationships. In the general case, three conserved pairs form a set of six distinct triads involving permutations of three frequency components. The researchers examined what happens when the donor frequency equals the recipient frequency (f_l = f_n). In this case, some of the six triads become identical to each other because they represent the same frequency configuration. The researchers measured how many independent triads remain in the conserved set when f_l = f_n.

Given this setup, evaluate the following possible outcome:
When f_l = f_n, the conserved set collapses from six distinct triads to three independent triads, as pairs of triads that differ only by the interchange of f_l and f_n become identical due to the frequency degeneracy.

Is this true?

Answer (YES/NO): NO